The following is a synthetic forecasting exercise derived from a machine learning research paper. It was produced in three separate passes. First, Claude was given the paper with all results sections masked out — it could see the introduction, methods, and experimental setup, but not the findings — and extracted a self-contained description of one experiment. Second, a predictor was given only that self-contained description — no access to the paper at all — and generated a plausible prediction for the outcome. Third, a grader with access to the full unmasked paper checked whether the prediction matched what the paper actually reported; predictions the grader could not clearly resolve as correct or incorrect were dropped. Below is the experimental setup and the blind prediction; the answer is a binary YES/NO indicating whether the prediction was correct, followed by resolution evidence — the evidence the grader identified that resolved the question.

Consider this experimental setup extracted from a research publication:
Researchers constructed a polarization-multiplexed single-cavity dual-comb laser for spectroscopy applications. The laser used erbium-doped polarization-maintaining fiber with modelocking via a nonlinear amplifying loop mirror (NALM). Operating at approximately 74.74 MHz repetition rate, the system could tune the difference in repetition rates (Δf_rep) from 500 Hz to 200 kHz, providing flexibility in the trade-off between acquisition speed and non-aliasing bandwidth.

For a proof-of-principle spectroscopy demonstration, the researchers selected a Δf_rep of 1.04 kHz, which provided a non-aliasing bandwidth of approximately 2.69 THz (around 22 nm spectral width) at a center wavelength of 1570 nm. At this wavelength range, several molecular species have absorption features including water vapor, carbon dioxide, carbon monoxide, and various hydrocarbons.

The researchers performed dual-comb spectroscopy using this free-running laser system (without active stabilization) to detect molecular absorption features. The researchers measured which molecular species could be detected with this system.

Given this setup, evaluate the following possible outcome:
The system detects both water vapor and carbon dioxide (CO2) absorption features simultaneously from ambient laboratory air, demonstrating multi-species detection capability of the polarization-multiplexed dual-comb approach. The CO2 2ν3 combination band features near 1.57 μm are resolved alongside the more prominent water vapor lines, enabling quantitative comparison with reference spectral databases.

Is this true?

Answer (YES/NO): NO